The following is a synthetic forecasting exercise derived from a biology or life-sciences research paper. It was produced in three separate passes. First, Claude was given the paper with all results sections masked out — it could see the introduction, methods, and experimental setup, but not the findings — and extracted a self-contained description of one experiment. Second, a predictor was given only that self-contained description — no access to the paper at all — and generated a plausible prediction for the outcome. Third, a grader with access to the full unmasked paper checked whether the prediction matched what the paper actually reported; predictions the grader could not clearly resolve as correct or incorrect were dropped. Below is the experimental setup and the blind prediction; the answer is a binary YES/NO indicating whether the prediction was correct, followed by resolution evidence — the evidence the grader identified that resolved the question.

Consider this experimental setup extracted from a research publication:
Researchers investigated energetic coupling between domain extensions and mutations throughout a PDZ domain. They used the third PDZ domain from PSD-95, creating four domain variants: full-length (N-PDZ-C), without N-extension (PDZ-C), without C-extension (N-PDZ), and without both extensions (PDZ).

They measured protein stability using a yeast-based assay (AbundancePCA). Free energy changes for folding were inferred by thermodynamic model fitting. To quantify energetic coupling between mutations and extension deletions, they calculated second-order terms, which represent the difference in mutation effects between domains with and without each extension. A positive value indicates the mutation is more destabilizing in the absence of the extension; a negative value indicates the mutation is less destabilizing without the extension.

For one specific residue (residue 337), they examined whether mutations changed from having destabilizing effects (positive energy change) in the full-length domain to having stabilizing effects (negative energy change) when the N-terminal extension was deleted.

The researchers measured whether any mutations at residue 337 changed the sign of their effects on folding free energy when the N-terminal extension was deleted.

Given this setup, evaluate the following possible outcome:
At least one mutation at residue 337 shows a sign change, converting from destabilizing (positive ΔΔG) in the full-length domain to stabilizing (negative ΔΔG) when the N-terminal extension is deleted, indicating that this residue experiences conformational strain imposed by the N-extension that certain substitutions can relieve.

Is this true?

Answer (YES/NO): NO